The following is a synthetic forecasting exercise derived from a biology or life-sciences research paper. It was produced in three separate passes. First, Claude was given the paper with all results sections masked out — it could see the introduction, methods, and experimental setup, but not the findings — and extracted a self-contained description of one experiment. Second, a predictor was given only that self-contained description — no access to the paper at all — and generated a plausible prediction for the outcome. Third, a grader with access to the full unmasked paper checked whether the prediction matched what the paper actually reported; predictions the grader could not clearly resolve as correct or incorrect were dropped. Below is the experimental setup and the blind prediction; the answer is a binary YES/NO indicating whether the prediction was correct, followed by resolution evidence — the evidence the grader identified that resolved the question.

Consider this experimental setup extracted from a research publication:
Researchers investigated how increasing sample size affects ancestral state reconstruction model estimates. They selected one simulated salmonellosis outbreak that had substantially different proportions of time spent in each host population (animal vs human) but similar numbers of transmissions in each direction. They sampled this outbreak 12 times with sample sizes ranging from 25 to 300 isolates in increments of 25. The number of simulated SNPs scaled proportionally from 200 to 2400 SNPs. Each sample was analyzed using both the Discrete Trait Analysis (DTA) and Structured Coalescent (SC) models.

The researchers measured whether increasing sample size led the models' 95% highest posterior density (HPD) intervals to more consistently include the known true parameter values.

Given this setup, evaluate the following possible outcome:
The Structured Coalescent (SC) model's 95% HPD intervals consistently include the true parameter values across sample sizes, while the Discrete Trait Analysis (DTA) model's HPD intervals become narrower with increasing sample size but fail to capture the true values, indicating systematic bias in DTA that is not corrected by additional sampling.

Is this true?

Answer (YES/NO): NO